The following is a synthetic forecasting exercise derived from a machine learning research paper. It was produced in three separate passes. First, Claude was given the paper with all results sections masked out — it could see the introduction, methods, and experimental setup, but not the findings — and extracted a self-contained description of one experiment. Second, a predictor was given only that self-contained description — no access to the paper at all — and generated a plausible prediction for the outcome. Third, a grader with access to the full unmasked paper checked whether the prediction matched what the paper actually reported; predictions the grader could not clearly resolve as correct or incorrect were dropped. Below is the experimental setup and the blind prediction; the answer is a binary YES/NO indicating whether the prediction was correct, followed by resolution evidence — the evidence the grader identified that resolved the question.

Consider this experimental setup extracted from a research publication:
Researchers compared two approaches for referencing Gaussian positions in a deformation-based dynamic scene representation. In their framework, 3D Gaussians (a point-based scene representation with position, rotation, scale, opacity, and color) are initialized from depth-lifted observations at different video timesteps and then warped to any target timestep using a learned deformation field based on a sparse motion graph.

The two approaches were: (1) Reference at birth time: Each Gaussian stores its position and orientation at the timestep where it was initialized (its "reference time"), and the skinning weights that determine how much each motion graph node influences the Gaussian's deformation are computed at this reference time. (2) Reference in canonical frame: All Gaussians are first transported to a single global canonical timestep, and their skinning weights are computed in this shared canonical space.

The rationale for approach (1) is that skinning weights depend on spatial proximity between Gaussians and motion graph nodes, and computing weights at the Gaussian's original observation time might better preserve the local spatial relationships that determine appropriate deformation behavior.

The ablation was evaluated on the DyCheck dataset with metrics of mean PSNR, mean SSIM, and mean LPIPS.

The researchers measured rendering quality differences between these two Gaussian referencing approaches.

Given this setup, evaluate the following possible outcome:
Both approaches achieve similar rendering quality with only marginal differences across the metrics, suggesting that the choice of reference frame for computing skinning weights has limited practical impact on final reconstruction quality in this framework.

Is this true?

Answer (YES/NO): NO